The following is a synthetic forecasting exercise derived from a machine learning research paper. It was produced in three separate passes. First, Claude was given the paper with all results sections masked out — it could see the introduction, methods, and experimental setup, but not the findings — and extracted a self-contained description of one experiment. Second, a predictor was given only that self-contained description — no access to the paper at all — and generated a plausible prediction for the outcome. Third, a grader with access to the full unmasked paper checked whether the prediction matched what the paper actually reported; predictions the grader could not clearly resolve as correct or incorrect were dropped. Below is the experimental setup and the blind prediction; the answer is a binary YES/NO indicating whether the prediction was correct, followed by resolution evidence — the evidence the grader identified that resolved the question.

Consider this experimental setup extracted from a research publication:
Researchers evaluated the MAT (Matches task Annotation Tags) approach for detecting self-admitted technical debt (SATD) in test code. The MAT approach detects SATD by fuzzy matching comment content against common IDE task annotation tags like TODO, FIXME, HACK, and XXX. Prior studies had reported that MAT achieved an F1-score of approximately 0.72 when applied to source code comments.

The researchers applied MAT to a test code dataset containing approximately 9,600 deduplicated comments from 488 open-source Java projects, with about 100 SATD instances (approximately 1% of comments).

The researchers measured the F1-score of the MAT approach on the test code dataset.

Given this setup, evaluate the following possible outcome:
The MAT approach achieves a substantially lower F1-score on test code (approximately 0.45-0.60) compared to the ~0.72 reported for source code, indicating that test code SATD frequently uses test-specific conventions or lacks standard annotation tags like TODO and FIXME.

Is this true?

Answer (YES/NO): NO